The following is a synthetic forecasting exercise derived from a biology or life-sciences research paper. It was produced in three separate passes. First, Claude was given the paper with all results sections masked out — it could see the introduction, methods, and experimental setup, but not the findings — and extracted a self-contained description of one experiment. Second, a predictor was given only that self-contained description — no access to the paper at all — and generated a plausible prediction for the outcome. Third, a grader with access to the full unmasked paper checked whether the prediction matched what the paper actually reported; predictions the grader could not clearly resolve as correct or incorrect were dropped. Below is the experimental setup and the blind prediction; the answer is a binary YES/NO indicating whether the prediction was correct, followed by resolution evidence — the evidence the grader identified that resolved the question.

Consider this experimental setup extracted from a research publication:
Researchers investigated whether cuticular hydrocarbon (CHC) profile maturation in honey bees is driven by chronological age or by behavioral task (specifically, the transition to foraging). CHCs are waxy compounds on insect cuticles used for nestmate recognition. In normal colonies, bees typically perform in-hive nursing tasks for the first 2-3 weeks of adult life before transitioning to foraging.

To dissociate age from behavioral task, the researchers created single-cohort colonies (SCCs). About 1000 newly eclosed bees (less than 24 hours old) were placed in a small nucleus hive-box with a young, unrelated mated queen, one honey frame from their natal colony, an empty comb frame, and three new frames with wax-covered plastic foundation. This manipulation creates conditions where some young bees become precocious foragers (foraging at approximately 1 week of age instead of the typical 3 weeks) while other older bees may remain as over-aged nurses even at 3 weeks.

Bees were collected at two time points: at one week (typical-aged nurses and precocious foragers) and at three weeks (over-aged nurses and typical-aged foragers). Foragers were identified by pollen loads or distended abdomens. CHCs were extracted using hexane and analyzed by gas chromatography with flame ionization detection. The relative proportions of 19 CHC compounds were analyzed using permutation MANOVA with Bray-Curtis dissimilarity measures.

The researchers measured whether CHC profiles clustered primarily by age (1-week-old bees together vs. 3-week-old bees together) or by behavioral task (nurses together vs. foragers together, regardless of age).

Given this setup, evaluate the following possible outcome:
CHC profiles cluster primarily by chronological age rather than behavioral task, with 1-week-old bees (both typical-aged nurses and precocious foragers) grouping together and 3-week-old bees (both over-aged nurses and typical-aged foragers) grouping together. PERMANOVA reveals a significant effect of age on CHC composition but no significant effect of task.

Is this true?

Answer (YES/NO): NO